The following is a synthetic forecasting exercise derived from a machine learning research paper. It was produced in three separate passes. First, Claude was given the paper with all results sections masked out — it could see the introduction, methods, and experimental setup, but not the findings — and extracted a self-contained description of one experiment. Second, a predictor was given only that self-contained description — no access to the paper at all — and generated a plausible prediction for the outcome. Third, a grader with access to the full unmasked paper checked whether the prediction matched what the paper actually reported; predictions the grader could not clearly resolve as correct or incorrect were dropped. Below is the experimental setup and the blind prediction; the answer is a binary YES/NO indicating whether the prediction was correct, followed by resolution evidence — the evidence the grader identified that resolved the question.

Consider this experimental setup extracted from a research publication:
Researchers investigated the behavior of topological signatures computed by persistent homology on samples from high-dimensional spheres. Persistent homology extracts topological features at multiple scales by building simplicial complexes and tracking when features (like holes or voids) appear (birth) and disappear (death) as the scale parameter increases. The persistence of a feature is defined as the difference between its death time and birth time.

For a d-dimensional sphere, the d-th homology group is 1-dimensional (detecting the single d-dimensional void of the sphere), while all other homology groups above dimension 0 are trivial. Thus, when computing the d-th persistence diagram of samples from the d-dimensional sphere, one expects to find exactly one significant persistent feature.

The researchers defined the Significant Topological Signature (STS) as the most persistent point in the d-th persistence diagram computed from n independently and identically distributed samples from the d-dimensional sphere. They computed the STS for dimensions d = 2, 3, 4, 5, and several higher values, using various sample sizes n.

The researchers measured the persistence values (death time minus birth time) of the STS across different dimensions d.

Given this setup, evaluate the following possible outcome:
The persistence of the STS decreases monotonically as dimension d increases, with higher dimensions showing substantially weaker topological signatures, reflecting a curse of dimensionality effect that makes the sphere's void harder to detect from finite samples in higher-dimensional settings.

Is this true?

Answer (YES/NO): YES